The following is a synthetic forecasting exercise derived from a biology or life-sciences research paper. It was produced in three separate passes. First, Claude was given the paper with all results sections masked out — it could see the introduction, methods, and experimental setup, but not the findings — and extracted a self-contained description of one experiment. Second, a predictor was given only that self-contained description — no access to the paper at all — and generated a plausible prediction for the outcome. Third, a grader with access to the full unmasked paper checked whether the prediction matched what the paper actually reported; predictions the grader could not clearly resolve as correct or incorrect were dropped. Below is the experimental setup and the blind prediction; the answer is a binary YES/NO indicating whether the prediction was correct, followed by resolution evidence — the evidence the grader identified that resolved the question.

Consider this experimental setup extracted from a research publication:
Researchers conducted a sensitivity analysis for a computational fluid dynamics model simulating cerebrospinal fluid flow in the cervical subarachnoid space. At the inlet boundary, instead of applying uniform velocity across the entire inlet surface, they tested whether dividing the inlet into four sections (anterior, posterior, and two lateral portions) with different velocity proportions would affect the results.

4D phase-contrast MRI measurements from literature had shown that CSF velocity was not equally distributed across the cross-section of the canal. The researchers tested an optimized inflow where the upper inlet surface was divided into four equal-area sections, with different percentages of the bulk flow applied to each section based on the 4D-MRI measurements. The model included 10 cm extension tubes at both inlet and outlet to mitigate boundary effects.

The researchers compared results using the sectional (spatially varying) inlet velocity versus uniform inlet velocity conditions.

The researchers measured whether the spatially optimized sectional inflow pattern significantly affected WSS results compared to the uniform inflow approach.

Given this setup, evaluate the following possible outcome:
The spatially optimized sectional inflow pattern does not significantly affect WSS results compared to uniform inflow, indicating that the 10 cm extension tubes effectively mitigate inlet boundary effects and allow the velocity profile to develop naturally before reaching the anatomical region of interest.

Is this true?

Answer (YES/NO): YES